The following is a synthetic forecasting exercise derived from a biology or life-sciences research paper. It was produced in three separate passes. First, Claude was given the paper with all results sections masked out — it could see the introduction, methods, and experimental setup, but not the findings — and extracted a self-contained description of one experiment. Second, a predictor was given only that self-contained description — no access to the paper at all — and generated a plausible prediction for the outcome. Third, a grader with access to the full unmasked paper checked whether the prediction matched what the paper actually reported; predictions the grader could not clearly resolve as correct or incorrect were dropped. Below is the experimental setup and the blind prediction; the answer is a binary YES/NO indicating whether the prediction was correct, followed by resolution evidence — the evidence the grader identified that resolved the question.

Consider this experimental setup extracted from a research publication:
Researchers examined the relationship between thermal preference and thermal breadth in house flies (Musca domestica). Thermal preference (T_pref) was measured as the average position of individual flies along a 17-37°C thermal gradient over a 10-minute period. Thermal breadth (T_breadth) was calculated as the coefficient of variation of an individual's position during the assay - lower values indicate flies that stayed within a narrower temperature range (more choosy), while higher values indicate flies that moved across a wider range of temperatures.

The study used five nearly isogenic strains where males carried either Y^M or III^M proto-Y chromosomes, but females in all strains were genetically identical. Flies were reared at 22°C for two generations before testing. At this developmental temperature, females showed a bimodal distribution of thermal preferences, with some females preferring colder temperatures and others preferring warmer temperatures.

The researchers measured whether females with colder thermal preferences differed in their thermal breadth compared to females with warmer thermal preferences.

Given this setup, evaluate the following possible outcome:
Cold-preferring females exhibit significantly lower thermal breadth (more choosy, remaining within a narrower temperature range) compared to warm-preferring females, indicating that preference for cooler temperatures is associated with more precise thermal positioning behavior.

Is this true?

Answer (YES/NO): NO